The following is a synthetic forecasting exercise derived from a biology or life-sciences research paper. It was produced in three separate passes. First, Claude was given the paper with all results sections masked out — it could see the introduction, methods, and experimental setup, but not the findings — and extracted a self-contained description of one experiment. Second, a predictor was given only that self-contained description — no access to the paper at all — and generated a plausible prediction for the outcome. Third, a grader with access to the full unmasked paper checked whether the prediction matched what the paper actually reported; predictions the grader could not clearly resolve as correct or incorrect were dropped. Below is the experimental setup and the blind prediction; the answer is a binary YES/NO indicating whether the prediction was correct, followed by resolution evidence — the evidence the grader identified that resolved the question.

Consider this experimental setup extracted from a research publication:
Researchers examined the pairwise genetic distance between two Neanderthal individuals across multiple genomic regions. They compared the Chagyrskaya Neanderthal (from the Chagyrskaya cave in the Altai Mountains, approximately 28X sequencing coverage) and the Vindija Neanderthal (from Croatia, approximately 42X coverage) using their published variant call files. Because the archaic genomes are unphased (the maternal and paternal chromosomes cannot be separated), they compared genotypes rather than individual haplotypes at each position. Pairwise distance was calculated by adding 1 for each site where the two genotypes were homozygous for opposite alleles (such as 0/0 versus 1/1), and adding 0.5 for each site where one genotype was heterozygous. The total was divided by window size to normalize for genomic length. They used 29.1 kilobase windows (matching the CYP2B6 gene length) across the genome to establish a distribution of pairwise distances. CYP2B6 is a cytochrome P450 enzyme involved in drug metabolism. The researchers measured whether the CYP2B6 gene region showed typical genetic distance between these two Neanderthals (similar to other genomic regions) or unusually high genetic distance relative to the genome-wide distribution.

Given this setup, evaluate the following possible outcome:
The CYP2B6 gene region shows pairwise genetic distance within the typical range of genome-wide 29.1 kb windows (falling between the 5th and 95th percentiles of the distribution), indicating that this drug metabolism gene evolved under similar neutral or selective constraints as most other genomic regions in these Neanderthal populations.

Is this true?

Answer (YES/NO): NO